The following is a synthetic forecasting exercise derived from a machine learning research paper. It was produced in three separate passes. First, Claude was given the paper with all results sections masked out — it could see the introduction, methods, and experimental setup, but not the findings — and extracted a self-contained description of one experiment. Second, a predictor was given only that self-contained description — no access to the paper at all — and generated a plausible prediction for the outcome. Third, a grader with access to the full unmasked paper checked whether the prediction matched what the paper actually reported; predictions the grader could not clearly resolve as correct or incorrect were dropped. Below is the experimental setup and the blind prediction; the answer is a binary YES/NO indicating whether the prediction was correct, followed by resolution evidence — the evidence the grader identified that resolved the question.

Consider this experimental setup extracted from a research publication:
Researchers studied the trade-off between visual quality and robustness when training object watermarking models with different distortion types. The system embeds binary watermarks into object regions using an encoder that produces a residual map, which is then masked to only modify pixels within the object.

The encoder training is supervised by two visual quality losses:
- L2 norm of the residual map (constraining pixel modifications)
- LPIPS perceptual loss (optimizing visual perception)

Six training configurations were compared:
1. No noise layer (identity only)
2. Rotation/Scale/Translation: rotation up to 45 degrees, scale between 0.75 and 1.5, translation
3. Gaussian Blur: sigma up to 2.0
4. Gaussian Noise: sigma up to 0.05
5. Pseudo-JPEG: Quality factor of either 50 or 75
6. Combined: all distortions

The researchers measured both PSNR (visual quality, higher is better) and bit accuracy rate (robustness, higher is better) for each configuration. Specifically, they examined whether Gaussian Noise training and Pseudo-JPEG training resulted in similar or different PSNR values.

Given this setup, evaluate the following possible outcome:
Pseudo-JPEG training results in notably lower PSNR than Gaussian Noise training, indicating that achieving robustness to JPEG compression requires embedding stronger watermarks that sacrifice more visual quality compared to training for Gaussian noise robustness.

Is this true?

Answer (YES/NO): NO